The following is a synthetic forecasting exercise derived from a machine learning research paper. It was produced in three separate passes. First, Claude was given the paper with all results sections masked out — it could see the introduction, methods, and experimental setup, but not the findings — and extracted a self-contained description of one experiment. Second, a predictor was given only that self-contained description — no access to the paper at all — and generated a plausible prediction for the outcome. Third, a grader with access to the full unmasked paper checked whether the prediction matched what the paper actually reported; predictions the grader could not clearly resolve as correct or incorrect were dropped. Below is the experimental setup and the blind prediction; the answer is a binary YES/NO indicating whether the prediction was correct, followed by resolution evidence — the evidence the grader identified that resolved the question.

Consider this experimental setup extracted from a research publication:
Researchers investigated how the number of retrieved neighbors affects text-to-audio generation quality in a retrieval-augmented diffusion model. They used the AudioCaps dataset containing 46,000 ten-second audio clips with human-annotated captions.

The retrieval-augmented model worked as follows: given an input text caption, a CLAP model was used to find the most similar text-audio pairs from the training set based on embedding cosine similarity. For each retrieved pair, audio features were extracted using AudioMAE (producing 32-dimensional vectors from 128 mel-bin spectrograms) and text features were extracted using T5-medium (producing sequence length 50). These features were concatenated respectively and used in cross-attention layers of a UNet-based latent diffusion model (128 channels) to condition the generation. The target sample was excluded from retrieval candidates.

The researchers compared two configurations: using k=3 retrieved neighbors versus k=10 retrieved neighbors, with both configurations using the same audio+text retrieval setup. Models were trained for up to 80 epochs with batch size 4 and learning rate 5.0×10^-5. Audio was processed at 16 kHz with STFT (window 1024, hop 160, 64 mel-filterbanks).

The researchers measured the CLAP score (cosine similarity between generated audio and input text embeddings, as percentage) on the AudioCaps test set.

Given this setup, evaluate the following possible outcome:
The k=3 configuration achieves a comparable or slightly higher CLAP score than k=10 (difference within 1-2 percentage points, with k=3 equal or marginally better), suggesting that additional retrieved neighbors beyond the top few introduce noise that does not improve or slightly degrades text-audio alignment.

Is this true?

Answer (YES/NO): NO